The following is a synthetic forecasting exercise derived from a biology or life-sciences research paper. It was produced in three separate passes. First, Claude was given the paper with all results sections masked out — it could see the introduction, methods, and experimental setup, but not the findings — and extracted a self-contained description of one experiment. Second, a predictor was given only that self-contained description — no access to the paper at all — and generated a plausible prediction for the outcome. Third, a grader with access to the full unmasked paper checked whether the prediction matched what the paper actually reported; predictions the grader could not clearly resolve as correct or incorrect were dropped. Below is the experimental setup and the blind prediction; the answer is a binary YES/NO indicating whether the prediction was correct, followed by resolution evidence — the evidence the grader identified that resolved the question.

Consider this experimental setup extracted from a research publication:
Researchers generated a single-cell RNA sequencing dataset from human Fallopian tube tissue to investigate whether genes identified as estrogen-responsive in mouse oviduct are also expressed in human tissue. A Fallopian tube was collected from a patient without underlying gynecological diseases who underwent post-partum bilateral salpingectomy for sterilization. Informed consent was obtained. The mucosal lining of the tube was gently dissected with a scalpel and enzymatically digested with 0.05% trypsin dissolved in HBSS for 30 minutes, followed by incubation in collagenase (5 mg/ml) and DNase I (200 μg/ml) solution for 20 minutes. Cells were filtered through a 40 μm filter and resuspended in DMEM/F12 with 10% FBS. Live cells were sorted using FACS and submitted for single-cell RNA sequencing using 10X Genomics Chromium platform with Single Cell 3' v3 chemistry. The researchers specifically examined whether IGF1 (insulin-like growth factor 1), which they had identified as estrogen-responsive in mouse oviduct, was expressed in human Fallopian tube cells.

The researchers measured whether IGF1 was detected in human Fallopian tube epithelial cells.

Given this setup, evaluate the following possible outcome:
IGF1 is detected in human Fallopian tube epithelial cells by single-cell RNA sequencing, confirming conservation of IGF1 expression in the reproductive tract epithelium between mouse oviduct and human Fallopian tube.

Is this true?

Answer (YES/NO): NO